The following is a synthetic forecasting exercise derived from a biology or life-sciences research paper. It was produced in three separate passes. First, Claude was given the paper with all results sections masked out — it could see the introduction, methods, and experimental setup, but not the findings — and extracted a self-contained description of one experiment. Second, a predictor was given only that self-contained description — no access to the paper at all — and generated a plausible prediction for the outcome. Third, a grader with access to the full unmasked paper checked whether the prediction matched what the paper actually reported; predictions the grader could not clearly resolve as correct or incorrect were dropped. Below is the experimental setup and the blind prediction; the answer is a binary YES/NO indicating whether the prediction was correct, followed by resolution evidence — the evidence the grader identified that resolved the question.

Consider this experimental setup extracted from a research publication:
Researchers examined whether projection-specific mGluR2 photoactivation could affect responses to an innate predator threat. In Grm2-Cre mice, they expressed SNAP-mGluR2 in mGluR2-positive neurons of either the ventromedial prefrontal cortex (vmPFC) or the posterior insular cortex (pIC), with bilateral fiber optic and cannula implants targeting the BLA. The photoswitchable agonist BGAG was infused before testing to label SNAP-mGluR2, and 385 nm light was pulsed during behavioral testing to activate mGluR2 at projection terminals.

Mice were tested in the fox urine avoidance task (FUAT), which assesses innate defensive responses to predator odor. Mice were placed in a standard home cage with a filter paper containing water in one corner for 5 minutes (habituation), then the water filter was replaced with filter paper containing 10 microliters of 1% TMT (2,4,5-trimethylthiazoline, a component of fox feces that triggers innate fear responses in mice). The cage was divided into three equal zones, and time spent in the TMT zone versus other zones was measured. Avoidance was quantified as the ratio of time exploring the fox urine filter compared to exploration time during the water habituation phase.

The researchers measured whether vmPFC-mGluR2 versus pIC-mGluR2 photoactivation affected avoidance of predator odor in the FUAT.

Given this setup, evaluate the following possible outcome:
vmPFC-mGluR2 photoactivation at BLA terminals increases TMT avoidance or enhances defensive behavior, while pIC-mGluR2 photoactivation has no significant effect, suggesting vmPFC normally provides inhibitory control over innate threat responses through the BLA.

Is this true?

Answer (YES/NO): NO